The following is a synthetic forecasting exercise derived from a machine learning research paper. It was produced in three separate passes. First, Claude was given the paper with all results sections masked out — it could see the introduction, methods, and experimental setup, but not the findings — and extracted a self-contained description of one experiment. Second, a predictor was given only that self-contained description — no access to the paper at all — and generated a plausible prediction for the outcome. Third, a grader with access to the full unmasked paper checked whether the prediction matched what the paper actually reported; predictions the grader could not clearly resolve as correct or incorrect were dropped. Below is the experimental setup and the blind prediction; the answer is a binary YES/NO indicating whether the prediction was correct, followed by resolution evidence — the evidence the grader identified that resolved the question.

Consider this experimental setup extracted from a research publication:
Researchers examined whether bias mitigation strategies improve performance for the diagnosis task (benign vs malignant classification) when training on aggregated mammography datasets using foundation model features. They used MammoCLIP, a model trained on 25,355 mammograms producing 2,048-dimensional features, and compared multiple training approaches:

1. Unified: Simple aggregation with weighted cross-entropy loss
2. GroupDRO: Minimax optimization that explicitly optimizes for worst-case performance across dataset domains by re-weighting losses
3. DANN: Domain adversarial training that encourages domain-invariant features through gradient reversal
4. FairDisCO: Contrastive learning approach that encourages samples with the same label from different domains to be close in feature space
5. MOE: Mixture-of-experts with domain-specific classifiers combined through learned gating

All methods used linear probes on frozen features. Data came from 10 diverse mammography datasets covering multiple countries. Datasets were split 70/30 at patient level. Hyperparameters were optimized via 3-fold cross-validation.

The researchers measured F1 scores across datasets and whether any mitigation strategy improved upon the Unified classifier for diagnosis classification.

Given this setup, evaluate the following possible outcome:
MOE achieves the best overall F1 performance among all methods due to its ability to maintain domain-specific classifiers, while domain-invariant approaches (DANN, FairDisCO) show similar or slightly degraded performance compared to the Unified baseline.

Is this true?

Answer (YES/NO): NO